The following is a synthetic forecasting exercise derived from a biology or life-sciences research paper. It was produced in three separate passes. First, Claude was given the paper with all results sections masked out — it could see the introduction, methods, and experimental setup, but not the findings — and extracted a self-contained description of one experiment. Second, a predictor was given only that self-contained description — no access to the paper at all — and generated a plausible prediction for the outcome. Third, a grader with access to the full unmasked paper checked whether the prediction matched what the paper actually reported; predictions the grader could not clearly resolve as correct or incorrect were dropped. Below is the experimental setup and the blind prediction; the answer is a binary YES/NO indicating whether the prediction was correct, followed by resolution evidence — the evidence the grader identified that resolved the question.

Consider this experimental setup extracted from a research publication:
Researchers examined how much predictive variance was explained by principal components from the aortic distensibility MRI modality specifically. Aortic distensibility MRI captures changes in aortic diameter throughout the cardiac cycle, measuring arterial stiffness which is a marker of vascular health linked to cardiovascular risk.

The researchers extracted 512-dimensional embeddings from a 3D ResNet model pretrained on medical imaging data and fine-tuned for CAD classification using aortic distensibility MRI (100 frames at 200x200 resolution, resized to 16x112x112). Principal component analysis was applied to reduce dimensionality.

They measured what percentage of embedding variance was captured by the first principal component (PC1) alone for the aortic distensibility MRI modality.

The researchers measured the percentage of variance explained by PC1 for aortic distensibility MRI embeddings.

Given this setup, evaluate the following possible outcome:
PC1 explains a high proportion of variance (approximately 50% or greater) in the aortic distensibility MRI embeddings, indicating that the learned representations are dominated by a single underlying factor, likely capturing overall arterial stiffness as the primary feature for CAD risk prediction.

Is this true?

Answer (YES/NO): YES